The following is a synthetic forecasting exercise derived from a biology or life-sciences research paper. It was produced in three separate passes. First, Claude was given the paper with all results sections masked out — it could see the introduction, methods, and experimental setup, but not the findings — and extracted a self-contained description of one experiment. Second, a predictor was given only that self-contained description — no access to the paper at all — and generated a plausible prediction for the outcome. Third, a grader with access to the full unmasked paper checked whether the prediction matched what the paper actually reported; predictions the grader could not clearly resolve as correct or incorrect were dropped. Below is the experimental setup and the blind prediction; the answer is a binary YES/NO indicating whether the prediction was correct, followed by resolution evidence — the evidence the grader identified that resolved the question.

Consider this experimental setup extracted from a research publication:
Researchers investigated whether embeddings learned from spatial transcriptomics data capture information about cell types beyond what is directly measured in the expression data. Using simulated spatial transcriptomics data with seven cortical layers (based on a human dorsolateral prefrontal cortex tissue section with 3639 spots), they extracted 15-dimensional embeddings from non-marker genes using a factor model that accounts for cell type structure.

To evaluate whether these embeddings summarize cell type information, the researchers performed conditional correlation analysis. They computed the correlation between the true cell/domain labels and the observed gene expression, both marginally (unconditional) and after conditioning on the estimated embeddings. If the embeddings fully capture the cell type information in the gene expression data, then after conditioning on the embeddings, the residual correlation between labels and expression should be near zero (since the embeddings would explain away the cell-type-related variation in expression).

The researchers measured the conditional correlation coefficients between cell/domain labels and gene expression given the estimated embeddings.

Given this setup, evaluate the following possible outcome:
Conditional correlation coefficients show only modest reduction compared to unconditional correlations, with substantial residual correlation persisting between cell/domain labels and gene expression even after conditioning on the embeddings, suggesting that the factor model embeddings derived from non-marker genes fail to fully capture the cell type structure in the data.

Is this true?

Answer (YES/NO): NO